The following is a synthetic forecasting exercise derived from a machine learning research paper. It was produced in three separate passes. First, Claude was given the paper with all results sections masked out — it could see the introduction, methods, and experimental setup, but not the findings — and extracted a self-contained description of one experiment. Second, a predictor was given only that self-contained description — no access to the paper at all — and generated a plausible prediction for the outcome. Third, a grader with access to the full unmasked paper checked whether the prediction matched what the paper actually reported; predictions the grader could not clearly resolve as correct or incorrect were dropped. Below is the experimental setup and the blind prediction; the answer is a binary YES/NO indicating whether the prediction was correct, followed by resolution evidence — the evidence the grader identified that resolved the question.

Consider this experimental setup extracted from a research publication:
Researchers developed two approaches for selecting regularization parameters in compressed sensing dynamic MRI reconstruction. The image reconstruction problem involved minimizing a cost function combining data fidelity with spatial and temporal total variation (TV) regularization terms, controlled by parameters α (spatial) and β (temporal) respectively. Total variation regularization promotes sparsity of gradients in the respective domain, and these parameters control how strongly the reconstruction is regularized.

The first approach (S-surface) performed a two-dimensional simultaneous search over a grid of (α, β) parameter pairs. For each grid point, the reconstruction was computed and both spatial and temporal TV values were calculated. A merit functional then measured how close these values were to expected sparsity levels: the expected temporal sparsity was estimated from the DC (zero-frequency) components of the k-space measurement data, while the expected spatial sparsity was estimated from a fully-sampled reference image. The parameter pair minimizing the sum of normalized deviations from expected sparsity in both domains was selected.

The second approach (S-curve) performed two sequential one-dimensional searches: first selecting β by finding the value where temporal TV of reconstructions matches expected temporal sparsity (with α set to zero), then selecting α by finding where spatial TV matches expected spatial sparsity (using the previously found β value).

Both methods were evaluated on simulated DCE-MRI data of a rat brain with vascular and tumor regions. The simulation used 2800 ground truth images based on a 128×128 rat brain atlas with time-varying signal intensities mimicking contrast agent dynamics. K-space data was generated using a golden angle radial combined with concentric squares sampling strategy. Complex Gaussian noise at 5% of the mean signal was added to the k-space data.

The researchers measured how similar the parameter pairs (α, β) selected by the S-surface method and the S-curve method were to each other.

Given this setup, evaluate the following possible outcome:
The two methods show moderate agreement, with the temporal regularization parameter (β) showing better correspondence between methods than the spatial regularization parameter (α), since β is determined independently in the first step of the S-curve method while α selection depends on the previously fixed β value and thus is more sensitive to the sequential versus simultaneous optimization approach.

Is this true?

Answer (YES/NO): YES